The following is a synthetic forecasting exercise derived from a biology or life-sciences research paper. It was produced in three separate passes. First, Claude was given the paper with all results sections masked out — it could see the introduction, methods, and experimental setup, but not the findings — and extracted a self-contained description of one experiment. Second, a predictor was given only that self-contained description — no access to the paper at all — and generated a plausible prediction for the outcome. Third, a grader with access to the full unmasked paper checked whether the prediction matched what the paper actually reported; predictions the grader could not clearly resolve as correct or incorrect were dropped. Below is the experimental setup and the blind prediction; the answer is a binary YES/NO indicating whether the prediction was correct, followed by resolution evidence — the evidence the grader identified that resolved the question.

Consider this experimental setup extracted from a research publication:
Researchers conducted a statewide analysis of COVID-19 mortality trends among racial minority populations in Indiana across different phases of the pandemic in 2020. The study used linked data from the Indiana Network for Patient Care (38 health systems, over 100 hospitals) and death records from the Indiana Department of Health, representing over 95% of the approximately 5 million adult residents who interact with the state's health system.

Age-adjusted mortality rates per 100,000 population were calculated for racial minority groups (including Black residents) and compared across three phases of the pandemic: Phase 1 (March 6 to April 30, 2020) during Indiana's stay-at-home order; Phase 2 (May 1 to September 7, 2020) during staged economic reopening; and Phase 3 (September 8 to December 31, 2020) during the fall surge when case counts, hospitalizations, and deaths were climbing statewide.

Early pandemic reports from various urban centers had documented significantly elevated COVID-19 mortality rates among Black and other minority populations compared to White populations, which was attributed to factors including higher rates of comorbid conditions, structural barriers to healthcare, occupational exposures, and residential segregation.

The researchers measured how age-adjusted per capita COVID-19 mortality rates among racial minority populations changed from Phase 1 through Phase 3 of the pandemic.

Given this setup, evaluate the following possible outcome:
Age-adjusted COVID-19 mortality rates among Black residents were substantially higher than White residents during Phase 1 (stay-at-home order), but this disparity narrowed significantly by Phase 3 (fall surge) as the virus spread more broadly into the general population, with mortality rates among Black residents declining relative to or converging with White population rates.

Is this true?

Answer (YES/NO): YES